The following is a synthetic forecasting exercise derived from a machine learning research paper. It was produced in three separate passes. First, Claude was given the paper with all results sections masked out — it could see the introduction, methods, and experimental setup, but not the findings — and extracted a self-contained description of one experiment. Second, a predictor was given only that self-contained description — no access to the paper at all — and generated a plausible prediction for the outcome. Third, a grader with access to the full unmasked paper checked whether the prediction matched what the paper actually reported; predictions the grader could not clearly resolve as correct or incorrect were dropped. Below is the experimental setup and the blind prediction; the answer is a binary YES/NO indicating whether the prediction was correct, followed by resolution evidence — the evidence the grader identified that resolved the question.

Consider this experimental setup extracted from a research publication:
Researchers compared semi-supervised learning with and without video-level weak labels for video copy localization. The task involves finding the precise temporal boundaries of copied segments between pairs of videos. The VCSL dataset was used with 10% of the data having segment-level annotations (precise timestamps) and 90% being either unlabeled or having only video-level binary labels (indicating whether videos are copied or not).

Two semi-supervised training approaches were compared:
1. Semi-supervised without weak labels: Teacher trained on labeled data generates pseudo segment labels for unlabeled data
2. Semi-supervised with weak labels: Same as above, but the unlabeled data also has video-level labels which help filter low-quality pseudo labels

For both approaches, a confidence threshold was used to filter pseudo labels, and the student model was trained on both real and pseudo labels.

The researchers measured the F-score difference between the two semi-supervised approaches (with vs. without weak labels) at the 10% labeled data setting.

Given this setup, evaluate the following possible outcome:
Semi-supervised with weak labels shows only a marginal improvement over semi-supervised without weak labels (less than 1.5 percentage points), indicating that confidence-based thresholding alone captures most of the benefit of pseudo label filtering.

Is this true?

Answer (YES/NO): YES